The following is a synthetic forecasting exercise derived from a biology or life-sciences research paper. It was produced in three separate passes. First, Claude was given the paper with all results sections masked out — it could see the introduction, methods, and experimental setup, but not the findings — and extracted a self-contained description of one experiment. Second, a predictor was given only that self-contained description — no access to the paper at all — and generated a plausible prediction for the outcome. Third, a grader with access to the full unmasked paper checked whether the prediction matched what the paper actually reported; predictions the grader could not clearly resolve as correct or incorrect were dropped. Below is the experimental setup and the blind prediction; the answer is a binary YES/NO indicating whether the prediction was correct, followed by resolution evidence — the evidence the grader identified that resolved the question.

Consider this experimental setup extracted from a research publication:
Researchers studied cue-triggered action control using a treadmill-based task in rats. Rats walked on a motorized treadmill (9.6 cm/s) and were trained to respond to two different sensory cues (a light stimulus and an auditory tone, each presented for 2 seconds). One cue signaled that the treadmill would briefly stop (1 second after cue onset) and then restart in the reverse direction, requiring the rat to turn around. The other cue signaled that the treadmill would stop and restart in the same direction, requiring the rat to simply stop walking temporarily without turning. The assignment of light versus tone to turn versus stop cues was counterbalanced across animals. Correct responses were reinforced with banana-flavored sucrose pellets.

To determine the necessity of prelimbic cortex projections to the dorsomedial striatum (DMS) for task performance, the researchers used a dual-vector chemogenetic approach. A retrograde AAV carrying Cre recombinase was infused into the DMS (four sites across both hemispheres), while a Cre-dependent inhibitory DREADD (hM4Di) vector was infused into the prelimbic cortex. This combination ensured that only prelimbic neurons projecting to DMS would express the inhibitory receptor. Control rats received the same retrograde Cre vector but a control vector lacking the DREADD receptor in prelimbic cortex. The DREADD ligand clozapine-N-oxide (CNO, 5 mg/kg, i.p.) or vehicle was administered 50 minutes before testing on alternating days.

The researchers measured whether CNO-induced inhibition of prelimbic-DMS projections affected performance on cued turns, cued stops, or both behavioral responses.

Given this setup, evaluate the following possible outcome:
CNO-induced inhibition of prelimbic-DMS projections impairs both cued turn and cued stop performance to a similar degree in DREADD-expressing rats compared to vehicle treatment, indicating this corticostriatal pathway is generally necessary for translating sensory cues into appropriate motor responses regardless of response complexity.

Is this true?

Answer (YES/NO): NO